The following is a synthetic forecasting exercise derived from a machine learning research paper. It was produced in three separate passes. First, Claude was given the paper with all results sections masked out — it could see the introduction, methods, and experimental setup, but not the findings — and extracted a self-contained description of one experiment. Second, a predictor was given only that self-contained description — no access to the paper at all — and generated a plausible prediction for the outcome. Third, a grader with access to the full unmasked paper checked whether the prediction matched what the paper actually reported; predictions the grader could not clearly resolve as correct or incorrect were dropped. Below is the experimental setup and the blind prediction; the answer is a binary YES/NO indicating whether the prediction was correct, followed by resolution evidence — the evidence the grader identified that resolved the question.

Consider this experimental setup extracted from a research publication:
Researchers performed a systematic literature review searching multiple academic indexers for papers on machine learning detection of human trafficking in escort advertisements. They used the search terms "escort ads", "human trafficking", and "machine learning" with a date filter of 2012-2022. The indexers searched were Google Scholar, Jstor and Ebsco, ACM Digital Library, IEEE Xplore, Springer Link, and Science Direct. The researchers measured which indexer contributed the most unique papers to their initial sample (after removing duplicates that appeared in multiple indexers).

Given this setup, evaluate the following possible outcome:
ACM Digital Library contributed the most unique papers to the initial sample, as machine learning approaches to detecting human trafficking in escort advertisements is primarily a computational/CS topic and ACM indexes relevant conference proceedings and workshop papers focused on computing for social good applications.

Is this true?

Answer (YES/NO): NO